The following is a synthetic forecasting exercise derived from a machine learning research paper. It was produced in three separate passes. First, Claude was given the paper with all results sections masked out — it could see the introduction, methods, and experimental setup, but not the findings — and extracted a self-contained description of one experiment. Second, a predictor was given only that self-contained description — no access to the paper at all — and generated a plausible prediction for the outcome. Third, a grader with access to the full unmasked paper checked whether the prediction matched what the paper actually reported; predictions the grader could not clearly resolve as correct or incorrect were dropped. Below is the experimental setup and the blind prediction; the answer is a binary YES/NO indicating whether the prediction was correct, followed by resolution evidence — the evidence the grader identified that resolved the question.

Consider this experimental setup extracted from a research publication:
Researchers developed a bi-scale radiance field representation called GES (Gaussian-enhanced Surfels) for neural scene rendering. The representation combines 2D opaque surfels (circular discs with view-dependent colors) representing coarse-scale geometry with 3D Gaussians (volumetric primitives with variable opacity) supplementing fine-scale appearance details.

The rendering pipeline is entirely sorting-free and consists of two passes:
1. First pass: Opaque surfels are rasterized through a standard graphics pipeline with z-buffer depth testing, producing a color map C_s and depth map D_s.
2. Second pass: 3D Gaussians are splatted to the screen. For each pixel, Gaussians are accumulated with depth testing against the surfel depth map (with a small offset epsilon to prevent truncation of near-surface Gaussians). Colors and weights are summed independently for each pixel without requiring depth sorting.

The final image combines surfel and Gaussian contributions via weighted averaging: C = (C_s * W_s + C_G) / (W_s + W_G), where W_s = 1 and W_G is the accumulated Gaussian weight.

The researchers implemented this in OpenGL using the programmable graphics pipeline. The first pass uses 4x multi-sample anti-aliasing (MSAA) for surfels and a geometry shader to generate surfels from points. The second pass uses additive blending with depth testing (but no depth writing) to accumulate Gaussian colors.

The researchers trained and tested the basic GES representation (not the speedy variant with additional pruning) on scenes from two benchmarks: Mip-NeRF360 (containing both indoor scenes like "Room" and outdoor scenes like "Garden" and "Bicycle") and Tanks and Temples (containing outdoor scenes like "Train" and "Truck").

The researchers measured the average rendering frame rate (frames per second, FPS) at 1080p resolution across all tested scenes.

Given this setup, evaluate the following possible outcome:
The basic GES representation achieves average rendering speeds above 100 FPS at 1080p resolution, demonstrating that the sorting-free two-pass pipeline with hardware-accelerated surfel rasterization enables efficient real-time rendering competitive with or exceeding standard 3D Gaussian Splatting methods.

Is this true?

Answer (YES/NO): YES